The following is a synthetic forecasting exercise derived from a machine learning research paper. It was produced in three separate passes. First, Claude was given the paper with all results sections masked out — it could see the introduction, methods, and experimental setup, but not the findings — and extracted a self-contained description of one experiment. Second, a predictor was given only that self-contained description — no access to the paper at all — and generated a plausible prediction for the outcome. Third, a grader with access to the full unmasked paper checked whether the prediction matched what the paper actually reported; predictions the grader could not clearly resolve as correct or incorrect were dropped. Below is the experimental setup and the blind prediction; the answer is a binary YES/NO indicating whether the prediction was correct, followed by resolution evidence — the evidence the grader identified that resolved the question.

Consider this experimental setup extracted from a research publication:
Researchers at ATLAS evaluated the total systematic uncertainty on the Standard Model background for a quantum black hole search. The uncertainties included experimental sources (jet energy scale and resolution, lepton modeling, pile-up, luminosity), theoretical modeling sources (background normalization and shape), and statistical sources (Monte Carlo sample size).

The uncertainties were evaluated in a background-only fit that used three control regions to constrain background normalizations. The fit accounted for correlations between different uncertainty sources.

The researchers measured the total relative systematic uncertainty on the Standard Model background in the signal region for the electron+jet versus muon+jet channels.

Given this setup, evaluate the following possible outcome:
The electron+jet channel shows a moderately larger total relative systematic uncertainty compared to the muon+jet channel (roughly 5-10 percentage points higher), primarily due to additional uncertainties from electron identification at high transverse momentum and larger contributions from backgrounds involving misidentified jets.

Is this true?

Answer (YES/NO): NO